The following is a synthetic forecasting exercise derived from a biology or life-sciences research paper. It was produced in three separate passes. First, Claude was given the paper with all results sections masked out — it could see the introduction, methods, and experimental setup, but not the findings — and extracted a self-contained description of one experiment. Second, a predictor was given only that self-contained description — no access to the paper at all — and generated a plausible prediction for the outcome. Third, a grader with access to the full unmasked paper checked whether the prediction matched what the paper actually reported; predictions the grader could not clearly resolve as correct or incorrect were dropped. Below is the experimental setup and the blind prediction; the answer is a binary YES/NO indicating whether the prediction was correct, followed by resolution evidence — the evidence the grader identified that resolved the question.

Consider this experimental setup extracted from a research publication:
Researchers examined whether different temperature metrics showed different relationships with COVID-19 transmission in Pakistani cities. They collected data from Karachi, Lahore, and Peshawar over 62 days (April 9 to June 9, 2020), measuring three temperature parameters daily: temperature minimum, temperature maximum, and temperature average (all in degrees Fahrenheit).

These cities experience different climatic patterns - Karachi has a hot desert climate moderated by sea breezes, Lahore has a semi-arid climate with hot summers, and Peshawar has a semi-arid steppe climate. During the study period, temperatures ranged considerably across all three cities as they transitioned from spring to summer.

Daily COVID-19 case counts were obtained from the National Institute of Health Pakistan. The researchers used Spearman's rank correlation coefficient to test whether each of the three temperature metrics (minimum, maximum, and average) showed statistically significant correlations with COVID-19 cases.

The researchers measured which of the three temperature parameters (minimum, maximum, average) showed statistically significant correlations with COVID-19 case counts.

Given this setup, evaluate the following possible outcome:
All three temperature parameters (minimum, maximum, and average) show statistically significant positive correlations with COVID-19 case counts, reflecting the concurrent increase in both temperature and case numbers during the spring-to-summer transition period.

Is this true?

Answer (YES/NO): NO